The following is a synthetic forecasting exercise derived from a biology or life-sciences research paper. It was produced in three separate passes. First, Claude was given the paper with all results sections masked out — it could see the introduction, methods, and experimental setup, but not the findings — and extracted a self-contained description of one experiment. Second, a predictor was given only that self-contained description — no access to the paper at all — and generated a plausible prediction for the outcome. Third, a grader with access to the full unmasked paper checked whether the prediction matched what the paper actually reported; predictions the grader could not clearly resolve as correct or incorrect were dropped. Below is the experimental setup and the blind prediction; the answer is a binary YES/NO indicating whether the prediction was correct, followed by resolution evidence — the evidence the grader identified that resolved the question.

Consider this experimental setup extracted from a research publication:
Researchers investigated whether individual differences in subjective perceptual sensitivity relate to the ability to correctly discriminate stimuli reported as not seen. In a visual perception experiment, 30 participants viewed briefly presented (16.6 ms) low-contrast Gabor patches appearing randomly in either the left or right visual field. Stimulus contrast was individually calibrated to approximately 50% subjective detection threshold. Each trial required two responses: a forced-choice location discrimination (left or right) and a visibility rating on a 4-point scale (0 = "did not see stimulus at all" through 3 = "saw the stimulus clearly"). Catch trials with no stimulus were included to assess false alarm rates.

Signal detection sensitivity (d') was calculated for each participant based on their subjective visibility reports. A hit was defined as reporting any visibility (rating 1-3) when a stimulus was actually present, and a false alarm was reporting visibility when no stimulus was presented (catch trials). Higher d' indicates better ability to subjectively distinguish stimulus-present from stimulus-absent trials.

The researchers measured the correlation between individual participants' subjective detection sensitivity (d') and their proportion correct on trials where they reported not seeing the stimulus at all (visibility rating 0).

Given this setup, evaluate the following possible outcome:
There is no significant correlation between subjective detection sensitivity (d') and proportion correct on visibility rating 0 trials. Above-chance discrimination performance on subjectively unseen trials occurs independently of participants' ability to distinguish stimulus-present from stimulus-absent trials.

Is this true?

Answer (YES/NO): NO